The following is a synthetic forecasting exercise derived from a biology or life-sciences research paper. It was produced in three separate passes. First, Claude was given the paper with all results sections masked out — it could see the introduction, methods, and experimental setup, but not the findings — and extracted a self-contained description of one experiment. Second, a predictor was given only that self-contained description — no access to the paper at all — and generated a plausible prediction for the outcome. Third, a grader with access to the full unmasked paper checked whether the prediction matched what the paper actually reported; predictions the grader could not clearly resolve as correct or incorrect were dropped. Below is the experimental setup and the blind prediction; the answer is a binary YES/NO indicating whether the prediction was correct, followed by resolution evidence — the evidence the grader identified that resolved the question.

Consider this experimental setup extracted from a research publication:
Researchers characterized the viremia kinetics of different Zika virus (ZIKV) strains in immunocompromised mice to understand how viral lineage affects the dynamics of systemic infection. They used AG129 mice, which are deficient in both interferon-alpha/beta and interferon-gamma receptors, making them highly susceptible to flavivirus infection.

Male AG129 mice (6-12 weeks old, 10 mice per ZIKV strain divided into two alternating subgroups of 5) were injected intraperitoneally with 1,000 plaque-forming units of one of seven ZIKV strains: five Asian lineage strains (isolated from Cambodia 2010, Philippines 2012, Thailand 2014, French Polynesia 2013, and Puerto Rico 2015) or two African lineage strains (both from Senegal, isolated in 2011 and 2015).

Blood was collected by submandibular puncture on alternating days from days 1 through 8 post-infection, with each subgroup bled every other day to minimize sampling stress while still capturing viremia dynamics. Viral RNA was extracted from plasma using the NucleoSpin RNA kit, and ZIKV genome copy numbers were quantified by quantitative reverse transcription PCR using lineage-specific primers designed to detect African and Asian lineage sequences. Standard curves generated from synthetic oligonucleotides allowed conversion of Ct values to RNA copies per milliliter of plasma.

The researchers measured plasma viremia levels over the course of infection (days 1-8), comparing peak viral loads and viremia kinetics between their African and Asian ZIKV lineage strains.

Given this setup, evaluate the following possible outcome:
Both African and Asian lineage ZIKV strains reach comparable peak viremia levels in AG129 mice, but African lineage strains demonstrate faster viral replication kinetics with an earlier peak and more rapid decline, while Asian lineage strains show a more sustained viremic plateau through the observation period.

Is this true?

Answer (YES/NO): NO